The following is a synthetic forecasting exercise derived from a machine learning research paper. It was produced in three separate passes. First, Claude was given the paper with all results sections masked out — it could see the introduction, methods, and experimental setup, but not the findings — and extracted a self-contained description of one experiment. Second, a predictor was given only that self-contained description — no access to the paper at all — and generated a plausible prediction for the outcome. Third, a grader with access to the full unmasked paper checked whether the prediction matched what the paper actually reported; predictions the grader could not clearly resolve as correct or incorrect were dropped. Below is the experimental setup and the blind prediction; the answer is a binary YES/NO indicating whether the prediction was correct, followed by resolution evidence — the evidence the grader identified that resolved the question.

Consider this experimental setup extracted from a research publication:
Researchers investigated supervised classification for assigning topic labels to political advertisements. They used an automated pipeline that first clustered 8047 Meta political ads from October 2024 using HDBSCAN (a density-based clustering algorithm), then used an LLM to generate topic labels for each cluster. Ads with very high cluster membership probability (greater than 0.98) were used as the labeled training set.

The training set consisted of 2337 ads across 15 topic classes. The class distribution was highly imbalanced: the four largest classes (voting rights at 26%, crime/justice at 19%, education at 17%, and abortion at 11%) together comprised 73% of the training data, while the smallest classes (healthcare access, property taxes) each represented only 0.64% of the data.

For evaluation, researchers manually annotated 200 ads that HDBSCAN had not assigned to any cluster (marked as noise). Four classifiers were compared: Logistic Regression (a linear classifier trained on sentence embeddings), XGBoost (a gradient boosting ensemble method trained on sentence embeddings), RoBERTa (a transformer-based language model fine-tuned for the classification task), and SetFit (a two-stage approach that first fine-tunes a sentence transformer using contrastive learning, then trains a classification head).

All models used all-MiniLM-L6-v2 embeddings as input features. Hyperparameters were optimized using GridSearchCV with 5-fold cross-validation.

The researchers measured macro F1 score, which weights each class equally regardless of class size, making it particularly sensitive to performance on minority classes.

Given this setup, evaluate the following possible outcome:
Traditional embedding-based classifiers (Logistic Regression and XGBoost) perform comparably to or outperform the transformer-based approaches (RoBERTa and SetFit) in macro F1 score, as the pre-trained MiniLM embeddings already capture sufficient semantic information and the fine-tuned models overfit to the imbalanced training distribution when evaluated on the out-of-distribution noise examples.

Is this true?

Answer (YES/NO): YES